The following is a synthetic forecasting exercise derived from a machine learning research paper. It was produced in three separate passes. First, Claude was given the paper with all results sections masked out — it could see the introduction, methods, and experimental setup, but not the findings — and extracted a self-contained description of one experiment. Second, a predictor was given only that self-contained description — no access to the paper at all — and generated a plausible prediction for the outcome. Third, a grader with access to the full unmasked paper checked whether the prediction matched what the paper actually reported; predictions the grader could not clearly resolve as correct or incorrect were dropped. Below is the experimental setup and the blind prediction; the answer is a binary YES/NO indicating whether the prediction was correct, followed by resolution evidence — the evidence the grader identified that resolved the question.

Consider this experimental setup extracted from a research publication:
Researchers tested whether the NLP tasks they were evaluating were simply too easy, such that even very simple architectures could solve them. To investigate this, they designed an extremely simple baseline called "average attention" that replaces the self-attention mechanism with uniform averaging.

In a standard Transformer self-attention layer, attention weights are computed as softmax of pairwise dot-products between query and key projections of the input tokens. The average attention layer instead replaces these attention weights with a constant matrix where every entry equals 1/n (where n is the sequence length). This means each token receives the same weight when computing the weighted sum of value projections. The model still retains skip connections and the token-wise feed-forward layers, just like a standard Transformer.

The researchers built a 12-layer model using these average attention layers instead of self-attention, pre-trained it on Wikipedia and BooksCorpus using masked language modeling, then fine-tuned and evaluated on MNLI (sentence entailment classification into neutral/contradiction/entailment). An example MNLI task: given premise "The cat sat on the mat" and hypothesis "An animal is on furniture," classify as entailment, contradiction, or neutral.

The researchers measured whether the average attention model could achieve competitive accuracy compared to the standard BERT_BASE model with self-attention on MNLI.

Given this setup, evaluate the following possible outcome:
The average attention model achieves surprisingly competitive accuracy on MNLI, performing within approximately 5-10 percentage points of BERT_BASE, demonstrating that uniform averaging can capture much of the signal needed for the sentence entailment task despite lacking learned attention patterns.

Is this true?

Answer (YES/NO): NO